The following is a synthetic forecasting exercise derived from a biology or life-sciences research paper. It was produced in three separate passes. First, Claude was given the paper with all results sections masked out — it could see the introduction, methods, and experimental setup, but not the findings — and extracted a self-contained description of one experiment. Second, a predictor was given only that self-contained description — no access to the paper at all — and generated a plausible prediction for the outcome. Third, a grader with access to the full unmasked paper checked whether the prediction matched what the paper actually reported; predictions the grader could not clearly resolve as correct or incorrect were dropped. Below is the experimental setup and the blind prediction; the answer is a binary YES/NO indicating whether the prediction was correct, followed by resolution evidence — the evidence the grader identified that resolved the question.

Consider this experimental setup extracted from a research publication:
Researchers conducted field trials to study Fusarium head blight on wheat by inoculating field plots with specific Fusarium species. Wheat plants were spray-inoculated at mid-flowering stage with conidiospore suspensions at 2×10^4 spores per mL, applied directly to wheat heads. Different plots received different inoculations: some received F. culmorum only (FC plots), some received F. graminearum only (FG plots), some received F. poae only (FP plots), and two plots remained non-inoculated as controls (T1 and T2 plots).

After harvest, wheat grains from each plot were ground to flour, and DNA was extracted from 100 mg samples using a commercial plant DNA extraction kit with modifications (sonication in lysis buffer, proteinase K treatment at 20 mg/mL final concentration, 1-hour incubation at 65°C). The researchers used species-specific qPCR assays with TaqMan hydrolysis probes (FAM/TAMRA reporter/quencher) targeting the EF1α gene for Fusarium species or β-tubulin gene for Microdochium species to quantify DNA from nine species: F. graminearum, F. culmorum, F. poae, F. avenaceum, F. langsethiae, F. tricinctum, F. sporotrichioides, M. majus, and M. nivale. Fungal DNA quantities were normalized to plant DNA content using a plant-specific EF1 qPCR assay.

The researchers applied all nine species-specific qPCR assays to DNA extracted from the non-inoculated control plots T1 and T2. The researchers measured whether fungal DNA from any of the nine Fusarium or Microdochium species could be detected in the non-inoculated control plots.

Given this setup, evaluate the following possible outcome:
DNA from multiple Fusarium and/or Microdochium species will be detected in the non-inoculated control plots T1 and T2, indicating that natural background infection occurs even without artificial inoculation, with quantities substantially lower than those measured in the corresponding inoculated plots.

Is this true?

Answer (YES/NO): YES